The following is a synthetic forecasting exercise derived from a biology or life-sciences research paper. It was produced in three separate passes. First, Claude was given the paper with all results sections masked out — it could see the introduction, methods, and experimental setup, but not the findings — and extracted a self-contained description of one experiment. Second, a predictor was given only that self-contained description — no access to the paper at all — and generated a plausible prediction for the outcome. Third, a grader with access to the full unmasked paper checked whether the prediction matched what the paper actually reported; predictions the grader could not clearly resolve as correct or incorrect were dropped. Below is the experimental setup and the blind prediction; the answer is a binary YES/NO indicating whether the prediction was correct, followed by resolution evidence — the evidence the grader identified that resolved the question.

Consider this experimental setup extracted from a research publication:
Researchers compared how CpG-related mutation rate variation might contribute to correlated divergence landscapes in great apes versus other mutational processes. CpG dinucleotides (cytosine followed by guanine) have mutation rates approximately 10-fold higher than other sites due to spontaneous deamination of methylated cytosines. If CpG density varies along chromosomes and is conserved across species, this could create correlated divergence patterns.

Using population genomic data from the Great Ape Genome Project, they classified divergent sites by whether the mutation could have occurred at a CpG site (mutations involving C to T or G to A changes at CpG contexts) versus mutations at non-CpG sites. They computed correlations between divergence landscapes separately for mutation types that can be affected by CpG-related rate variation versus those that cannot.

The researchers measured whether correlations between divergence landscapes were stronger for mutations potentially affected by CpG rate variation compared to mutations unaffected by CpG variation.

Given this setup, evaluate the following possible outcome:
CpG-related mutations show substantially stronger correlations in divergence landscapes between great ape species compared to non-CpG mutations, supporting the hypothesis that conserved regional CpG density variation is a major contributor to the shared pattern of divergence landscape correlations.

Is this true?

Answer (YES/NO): NO